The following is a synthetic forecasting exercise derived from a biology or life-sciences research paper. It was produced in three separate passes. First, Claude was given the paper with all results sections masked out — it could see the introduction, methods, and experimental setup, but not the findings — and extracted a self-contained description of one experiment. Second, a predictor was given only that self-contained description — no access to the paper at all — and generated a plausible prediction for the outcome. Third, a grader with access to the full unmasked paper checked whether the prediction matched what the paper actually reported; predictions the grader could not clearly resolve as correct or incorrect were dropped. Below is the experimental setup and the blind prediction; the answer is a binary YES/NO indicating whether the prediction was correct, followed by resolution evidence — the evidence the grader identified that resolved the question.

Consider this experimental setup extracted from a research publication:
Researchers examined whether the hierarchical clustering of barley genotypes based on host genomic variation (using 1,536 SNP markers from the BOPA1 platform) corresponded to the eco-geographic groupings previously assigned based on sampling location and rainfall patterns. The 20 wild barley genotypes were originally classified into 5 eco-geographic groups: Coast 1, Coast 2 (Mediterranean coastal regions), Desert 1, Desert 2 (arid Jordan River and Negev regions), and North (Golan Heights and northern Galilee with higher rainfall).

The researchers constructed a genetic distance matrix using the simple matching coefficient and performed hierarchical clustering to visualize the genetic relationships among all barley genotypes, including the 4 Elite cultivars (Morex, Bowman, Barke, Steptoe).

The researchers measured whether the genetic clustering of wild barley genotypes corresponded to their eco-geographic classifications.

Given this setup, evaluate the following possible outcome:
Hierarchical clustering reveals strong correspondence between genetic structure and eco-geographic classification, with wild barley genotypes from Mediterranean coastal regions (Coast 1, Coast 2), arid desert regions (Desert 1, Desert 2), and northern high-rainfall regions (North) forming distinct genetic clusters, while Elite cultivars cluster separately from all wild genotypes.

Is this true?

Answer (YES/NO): NO